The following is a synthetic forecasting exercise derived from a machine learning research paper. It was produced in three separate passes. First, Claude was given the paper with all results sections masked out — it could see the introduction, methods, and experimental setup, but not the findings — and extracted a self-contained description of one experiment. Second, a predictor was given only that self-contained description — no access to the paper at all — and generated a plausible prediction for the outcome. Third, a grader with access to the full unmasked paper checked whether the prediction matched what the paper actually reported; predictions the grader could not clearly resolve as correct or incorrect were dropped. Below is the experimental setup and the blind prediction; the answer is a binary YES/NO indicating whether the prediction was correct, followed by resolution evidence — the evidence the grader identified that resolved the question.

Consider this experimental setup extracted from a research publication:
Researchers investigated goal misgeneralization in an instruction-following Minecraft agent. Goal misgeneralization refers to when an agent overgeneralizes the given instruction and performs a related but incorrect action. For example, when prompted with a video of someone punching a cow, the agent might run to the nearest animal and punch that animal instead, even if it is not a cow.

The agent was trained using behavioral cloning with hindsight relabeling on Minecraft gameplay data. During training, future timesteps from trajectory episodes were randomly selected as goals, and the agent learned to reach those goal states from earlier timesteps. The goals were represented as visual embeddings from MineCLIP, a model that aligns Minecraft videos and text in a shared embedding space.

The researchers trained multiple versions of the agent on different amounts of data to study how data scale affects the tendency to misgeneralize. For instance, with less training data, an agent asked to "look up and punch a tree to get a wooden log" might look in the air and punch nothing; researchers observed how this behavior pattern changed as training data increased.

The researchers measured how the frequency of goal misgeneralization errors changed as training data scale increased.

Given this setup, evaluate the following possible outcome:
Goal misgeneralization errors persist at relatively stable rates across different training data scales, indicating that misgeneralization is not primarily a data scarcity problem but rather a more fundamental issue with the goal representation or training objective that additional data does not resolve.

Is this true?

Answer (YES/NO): NO